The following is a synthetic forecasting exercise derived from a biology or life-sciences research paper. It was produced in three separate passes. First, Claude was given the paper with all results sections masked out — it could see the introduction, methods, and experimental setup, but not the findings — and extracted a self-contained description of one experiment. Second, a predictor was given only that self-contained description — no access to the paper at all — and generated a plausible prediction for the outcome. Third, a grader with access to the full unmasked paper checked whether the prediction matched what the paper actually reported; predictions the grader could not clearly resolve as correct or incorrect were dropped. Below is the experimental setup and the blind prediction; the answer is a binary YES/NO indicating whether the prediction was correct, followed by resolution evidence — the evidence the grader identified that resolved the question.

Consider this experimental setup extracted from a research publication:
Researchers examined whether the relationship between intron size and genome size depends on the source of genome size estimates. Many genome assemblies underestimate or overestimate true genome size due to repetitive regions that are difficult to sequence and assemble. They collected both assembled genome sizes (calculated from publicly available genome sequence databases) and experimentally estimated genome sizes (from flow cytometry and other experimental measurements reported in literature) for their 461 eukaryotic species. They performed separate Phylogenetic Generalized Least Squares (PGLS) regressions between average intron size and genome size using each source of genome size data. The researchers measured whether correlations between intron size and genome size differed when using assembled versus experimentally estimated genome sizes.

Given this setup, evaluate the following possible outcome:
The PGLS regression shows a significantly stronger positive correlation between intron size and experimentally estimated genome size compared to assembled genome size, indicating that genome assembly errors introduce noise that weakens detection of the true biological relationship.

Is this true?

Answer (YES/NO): NO